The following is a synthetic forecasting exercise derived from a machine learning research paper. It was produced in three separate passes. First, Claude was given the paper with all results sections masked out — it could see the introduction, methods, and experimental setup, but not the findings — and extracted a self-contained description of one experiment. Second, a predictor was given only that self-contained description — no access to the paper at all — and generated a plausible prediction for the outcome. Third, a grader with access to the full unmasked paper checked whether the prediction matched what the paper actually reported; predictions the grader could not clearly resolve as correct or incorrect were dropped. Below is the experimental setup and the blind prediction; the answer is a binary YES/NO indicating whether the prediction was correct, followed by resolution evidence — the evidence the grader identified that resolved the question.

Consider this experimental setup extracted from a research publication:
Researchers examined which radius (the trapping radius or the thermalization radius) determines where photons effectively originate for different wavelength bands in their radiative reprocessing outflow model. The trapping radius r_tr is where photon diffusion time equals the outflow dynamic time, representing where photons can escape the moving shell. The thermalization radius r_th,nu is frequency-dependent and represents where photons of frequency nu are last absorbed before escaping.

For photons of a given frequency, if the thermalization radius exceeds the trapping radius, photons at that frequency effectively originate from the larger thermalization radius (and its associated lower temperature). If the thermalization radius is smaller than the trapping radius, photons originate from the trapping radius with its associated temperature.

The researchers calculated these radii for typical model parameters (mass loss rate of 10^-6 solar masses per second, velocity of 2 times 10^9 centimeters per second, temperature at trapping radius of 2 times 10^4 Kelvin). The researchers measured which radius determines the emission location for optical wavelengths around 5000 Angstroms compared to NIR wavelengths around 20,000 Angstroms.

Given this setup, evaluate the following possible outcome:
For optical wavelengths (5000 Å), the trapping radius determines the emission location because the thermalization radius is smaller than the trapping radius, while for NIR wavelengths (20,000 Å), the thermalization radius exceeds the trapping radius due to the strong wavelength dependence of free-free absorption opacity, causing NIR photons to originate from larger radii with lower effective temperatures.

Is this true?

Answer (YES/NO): YES